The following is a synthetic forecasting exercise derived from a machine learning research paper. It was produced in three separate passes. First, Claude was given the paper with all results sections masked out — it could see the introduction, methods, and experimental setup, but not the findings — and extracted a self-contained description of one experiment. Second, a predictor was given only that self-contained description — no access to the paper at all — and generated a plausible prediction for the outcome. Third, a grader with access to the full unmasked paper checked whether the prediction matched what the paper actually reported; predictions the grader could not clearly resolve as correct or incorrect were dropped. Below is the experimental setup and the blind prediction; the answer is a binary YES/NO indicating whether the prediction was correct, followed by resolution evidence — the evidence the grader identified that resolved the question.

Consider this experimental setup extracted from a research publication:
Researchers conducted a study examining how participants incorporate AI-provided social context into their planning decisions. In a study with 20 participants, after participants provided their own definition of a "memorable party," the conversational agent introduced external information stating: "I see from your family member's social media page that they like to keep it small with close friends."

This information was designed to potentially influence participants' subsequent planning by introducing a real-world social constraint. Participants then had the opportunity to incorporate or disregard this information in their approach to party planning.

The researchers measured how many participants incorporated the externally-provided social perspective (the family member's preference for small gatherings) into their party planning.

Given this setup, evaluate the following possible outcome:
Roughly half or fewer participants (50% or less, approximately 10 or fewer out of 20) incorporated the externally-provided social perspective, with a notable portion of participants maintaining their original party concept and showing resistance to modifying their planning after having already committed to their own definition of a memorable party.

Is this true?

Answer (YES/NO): NO